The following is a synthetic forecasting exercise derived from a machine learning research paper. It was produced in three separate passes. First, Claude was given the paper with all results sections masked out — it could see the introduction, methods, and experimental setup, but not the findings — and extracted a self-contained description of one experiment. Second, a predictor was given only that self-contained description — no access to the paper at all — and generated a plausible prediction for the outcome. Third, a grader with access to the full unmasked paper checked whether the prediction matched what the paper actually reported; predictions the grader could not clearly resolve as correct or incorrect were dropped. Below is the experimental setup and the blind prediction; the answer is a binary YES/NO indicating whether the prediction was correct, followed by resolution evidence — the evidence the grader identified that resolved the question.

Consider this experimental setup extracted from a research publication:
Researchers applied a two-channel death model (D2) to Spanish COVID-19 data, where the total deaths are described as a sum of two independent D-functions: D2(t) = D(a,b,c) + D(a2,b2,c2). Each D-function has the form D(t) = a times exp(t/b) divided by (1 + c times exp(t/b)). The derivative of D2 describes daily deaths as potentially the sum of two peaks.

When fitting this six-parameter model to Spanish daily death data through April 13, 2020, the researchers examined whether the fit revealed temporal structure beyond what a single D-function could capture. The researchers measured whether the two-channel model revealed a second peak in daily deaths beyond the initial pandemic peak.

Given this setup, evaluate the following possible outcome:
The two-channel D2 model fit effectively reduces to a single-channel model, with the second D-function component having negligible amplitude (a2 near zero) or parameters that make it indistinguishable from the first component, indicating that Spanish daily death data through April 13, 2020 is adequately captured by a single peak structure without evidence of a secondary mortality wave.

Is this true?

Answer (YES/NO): NO